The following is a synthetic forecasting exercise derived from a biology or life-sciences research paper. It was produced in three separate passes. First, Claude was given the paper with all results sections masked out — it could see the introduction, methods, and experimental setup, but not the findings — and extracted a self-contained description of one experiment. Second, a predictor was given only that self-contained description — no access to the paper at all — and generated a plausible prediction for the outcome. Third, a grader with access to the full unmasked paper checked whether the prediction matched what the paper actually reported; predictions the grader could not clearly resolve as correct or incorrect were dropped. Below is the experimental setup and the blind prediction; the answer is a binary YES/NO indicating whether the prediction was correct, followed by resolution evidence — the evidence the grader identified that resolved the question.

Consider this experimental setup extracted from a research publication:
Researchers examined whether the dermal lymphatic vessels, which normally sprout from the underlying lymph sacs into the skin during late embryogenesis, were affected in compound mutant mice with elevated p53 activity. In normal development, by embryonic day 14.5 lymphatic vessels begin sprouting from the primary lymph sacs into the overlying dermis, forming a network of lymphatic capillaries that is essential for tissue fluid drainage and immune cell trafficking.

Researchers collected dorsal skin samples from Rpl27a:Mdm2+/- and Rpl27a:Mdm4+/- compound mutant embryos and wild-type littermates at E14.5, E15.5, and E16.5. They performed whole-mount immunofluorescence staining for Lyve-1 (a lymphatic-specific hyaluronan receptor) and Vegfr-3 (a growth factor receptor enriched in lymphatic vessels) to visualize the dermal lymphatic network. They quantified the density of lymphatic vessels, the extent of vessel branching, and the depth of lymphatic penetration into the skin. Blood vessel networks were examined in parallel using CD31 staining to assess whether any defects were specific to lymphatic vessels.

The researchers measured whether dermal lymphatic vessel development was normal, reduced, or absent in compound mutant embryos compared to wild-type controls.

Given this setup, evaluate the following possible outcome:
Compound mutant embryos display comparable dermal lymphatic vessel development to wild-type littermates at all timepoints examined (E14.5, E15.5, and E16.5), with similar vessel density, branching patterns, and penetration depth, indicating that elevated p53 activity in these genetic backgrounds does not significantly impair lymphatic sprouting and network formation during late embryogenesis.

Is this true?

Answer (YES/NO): NO